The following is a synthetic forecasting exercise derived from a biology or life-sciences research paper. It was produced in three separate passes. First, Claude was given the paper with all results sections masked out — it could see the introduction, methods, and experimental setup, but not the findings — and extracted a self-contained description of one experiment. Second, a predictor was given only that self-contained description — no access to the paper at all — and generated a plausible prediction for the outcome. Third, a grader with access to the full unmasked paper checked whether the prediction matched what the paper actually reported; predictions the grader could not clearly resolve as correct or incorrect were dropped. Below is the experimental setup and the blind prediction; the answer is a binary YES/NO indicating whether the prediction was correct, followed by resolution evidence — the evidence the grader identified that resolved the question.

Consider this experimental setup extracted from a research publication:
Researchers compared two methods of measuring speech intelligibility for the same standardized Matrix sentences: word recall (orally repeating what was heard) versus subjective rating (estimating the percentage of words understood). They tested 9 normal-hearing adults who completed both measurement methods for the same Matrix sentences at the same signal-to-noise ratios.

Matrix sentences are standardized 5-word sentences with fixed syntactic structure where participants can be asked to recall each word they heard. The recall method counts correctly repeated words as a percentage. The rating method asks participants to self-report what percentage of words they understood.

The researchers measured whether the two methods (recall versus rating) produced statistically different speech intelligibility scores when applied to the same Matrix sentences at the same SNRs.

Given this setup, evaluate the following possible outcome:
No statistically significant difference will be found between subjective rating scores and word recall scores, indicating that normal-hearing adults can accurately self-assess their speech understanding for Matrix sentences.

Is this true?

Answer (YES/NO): YES